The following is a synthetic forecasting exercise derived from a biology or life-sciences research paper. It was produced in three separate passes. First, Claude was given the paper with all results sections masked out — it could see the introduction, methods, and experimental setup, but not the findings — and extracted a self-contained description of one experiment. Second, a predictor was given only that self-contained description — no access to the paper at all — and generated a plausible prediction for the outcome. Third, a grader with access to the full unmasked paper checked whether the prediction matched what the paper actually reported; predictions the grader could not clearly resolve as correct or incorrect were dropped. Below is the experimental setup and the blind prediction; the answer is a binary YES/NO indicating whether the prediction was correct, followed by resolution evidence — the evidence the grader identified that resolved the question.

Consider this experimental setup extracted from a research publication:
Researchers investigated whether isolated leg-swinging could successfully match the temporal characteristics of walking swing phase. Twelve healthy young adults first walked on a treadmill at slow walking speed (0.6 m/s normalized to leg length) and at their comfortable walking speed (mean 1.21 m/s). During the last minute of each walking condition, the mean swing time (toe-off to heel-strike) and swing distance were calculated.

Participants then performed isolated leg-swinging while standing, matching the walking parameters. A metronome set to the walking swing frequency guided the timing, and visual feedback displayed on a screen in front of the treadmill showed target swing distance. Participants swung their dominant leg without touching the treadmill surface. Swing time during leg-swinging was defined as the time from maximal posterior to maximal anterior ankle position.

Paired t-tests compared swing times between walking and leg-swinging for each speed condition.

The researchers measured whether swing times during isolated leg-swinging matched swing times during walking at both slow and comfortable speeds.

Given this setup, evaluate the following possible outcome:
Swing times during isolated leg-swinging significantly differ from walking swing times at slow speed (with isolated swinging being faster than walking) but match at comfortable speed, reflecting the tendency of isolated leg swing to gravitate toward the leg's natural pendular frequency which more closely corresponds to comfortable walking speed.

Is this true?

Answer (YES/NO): NO